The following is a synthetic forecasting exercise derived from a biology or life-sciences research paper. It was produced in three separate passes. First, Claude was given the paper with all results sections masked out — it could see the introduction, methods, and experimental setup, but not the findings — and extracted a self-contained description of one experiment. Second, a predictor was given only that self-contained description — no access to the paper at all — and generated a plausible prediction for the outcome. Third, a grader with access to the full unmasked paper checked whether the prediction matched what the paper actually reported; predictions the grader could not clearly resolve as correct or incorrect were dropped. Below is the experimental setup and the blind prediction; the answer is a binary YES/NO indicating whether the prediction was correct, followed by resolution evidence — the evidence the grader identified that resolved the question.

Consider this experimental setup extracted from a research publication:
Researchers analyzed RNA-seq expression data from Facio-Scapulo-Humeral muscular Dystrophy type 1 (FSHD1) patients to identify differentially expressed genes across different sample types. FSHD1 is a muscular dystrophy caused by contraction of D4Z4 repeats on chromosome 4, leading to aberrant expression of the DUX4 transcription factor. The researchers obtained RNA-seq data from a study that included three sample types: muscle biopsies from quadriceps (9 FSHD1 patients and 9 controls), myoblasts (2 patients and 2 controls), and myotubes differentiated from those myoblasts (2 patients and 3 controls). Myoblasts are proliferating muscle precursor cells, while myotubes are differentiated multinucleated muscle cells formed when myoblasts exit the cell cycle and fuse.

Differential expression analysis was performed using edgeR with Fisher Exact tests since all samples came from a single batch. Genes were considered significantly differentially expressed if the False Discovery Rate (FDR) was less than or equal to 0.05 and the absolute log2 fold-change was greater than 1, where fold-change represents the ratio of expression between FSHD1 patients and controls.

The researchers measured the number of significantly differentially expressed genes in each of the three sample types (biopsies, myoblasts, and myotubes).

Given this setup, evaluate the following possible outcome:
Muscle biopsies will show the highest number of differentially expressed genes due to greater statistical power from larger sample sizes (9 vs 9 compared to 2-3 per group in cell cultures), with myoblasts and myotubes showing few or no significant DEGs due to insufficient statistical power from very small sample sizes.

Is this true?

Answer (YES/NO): NO